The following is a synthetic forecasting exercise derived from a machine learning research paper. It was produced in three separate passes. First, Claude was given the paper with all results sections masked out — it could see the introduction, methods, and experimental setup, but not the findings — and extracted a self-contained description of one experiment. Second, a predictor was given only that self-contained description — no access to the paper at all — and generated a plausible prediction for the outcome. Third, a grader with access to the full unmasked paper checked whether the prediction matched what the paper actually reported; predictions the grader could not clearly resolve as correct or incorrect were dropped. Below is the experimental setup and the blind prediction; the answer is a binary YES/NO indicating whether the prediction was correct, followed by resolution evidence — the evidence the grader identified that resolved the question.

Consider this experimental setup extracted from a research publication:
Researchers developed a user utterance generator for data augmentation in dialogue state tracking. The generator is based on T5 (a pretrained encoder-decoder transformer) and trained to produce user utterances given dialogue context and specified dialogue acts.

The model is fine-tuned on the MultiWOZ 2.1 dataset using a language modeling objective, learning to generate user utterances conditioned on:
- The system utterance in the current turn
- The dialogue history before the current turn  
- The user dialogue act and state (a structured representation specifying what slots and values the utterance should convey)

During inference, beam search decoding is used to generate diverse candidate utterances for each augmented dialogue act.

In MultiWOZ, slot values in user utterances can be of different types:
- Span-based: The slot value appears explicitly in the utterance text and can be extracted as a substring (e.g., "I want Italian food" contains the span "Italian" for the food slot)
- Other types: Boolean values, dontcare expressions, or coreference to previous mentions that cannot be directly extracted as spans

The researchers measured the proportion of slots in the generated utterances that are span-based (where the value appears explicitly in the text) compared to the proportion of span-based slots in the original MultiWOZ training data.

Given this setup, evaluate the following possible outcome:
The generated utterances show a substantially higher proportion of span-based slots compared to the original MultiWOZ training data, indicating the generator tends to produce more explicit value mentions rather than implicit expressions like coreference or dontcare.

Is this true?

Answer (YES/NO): YES